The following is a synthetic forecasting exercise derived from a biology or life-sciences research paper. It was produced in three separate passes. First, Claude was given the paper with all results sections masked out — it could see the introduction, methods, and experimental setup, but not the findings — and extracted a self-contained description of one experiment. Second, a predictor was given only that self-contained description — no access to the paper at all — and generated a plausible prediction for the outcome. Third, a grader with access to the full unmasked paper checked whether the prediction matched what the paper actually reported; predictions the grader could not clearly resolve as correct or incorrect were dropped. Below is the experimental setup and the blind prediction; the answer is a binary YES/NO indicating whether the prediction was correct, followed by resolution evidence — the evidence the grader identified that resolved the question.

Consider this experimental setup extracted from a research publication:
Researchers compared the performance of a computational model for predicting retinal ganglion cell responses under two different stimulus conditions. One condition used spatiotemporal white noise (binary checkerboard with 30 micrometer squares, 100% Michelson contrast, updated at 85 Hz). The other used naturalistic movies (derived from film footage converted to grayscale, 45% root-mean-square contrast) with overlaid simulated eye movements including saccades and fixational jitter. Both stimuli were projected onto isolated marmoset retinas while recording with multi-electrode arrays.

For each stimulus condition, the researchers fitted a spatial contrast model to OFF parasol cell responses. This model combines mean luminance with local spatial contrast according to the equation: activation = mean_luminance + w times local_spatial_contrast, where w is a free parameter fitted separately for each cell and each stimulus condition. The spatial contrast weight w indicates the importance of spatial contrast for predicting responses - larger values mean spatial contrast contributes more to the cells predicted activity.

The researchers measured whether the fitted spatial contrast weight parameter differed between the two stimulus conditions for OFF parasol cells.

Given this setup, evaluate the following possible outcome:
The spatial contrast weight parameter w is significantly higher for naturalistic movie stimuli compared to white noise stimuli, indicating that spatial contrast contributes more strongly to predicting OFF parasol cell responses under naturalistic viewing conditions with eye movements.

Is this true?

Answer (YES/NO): NO